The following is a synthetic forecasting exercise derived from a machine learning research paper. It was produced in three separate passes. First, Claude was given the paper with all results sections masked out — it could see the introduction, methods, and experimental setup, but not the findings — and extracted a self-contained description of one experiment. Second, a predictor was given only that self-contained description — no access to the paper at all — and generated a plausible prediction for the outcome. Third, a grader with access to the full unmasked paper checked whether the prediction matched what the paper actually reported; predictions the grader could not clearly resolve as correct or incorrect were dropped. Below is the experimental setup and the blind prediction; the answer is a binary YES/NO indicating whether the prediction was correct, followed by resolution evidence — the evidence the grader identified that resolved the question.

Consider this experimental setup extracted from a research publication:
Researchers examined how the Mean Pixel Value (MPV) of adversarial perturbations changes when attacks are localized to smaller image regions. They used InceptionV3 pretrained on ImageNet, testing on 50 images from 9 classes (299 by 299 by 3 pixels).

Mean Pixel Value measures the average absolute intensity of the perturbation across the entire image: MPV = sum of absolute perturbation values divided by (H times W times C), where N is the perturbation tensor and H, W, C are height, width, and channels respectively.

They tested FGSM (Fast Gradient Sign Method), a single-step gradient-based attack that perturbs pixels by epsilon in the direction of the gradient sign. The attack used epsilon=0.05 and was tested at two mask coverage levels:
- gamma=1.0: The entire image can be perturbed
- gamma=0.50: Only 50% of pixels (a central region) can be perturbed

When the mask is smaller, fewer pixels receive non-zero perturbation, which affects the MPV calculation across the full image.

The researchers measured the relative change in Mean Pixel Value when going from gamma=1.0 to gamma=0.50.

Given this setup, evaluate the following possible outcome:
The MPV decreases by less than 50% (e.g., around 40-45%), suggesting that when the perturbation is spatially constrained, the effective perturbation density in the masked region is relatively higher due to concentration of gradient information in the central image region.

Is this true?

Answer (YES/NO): NO